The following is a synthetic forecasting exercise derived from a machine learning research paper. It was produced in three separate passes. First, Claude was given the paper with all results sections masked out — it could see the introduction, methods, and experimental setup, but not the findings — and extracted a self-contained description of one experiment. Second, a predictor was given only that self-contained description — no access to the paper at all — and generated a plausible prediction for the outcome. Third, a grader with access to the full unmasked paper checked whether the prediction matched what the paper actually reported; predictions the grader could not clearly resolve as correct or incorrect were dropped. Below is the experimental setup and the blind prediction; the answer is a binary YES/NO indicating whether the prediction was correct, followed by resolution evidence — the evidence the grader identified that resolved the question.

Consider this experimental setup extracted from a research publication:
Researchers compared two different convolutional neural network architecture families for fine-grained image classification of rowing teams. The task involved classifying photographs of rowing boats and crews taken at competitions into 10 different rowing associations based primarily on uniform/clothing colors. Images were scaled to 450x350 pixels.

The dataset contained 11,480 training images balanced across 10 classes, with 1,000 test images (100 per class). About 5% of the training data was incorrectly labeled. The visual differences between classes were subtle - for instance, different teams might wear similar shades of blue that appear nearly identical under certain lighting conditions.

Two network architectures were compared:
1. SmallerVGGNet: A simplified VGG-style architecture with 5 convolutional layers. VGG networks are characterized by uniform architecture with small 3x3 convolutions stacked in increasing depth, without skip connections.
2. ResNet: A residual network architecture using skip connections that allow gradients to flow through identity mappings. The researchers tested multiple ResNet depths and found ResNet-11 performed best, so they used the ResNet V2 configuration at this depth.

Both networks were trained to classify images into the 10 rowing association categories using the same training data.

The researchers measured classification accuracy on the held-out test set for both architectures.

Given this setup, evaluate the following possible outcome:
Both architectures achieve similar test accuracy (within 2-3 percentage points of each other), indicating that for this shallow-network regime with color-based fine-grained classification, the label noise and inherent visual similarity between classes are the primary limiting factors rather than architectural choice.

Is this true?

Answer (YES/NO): YES